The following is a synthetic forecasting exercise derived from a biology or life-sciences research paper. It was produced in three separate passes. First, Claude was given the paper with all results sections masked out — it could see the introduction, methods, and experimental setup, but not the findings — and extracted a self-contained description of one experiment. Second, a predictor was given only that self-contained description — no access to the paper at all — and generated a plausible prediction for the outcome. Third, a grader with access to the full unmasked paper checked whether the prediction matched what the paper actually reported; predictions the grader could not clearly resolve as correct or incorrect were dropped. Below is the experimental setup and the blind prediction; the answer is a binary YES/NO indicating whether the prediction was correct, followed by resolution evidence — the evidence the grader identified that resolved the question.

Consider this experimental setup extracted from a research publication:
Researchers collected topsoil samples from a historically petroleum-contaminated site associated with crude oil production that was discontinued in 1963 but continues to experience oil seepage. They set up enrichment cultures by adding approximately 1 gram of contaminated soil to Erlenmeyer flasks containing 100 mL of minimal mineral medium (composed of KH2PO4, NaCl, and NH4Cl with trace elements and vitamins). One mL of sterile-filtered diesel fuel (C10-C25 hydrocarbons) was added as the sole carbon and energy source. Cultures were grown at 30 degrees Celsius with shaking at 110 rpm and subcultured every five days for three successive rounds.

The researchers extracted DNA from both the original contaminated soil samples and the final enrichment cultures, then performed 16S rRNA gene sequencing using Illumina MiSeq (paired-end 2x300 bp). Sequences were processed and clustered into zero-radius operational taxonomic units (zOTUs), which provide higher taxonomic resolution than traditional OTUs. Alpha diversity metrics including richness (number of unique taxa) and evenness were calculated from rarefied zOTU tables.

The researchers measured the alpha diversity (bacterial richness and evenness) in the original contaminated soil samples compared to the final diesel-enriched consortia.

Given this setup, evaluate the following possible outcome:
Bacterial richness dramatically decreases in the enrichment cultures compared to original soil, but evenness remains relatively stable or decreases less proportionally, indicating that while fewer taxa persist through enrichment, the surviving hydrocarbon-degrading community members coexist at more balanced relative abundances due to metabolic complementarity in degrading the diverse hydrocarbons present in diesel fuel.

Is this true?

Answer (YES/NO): NO